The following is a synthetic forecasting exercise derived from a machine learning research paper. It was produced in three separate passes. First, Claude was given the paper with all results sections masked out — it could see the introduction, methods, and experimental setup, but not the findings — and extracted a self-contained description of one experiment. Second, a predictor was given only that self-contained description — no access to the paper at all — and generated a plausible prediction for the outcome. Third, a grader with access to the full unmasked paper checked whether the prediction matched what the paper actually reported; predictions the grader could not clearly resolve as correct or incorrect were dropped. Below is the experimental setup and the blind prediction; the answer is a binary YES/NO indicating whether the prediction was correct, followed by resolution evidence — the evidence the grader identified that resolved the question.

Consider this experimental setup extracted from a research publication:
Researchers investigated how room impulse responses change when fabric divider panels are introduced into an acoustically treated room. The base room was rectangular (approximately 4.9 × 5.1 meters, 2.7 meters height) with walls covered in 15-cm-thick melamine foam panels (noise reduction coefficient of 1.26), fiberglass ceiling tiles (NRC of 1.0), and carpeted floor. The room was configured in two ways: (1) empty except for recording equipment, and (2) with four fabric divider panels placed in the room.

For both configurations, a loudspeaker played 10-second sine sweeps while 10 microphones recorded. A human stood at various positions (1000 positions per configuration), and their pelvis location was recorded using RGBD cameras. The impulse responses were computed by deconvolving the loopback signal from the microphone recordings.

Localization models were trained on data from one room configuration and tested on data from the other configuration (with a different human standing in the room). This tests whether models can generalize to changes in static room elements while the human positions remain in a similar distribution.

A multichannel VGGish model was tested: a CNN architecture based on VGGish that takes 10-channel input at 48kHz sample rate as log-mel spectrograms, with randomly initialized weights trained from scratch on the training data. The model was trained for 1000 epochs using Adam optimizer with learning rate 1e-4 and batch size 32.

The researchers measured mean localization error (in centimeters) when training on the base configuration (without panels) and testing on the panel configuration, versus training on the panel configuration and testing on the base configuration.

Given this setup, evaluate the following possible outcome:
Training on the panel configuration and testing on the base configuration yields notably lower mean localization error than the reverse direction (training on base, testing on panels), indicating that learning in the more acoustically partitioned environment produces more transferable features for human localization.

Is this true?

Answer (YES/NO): NO